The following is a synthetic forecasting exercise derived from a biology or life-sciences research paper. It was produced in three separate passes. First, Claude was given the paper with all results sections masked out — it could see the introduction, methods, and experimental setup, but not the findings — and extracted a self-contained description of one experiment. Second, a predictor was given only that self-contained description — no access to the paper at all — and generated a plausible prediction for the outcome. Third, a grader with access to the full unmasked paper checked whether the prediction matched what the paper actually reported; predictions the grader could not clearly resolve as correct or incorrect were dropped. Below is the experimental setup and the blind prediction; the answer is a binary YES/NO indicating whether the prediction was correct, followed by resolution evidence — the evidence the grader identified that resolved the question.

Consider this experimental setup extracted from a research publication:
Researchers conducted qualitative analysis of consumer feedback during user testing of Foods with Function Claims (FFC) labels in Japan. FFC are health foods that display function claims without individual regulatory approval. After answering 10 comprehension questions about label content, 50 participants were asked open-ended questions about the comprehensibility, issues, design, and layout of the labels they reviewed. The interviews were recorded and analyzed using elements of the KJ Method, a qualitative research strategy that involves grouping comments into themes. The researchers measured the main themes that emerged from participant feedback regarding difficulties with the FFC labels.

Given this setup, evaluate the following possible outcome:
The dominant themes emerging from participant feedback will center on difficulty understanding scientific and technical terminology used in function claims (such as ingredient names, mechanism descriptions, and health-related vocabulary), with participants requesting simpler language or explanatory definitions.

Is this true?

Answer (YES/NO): NO